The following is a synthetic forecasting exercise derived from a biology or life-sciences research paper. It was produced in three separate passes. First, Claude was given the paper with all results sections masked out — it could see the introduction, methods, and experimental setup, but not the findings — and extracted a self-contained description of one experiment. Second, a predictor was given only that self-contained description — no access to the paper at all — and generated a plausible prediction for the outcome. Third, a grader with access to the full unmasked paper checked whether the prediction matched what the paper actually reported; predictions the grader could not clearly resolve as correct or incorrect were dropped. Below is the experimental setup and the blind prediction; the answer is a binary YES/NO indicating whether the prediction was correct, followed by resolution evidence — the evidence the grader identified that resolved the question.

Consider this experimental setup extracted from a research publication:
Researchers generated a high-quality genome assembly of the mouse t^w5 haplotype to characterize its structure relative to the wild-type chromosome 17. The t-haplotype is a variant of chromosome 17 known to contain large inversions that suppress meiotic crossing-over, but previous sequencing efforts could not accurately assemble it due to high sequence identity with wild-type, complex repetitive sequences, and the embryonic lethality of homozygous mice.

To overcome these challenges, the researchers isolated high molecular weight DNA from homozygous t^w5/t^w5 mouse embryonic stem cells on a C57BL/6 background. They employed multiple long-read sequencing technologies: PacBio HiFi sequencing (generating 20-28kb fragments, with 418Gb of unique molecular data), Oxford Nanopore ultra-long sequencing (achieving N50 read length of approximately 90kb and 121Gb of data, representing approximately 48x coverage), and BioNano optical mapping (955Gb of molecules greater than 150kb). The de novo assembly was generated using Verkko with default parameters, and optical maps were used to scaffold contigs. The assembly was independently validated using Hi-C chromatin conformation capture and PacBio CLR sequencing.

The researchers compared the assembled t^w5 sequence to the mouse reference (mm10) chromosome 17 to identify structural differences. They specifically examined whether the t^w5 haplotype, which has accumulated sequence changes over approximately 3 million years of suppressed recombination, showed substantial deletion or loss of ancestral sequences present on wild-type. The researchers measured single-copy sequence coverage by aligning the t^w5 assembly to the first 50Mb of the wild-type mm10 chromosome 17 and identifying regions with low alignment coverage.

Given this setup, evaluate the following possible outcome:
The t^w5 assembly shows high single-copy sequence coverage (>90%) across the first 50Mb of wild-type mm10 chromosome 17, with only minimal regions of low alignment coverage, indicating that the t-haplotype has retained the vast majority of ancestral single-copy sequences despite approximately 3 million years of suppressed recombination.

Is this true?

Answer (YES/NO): NO